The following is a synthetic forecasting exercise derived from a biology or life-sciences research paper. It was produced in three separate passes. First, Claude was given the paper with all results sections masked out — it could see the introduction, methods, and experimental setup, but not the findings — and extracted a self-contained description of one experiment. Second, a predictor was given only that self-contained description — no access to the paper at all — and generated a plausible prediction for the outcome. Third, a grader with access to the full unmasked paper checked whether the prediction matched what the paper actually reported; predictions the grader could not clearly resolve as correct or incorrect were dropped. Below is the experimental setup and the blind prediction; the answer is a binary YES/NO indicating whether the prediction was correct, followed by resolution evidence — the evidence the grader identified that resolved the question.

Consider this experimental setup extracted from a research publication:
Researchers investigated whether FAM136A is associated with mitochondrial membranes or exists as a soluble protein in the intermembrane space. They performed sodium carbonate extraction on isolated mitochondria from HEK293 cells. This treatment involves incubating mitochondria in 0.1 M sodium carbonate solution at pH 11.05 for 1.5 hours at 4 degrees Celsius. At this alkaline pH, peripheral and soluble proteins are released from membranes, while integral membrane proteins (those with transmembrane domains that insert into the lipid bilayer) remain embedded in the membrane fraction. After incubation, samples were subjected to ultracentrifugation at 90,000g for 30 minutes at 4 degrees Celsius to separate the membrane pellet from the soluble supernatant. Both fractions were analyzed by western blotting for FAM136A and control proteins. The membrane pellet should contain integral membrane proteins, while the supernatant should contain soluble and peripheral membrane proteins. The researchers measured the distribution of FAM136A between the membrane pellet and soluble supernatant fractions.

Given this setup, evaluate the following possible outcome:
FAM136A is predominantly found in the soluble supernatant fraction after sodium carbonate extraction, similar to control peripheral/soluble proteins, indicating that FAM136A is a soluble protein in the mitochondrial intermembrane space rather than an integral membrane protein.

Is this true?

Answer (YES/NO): YES